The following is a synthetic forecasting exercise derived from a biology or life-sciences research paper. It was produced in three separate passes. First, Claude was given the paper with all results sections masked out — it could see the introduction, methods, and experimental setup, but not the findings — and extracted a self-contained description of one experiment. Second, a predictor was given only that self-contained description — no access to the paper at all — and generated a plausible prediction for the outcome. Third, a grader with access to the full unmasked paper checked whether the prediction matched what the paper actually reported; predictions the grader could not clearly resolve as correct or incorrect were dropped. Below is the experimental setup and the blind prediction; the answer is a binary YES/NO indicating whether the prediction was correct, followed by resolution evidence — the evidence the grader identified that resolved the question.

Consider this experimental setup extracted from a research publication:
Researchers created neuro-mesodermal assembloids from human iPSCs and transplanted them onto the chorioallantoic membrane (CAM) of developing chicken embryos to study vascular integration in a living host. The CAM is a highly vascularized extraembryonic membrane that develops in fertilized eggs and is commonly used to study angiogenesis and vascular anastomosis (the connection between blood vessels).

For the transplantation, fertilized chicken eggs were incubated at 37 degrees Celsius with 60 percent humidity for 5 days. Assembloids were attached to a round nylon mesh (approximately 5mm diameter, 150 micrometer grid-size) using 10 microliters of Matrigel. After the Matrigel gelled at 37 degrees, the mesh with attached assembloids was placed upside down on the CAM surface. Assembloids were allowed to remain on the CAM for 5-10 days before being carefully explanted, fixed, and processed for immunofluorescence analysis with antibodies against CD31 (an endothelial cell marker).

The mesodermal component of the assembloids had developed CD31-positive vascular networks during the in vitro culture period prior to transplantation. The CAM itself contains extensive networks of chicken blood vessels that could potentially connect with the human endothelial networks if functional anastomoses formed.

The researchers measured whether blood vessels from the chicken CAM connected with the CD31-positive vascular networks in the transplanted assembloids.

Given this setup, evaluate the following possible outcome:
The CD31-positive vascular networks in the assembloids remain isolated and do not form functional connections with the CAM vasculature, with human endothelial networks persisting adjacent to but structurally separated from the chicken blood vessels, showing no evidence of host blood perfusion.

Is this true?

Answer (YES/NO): NO